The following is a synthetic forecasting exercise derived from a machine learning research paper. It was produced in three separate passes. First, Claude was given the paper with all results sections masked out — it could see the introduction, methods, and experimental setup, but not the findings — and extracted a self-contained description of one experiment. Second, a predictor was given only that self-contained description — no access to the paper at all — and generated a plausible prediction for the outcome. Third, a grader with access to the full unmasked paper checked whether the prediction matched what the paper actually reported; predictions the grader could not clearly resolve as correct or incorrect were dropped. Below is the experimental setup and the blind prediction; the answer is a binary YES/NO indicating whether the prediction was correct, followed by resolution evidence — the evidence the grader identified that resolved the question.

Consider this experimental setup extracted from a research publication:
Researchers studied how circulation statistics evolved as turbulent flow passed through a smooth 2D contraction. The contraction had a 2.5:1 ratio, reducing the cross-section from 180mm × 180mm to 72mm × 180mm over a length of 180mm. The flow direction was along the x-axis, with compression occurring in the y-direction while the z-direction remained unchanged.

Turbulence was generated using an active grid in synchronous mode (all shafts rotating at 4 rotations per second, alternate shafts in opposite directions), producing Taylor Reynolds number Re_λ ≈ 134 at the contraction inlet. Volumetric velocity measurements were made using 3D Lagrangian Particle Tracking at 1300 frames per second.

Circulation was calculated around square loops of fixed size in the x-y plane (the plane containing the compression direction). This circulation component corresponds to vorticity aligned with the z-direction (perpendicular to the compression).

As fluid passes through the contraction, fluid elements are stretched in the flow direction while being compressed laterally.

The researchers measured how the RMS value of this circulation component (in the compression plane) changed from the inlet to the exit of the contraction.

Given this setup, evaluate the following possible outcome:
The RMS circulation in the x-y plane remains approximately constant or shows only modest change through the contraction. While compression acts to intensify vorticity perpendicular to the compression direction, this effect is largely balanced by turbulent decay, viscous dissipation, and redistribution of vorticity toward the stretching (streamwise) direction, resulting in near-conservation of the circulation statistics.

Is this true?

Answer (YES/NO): YES